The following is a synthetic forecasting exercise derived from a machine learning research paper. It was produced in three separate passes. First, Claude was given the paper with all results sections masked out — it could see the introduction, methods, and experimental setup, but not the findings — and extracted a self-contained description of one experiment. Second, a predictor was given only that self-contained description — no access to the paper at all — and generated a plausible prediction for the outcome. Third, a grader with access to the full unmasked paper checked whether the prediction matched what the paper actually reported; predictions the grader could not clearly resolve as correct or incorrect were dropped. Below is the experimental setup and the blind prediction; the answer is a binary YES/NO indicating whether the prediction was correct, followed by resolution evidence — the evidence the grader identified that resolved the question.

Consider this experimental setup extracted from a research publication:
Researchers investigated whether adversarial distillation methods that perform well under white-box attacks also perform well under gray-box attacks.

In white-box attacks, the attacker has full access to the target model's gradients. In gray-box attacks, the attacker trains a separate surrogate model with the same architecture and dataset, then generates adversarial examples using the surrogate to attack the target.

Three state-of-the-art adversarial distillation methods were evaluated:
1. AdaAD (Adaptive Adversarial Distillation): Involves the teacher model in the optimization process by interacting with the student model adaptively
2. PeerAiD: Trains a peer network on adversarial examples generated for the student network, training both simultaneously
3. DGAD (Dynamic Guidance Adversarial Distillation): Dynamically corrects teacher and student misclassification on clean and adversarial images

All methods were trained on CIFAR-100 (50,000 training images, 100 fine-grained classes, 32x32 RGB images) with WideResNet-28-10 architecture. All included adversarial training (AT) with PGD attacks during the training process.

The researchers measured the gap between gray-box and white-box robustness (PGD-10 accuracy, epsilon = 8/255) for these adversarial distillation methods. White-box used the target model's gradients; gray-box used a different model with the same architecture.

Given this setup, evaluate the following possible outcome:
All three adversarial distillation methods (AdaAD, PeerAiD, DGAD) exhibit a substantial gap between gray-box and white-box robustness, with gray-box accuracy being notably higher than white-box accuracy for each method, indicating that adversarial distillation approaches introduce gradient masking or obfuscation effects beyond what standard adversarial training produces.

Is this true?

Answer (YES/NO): NO